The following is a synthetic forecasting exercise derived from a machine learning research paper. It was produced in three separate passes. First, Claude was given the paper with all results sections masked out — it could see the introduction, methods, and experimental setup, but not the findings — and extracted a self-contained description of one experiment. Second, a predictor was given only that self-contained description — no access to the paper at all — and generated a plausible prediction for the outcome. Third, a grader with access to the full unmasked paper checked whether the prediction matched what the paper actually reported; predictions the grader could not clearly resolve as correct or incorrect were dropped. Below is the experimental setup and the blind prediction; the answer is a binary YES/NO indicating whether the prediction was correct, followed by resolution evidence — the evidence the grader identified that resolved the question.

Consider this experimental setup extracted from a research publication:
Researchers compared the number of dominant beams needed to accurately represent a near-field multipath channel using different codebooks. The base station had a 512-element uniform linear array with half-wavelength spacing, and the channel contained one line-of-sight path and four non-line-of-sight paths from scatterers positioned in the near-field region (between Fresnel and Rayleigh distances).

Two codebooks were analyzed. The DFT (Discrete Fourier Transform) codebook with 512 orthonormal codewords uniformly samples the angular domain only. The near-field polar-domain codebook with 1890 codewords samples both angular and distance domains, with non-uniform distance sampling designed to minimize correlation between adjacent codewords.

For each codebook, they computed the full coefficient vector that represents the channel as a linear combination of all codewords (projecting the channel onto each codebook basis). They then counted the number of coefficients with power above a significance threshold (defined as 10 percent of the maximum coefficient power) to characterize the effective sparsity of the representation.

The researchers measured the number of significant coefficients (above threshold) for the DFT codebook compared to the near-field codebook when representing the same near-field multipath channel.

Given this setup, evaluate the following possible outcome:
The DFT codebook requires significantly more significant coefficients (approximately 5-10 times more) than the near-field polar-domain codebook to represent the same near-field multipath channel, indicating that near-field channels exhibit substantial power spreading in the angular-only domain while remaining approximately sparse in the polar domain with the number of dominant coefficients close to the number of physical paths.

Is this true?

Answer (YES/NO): NO